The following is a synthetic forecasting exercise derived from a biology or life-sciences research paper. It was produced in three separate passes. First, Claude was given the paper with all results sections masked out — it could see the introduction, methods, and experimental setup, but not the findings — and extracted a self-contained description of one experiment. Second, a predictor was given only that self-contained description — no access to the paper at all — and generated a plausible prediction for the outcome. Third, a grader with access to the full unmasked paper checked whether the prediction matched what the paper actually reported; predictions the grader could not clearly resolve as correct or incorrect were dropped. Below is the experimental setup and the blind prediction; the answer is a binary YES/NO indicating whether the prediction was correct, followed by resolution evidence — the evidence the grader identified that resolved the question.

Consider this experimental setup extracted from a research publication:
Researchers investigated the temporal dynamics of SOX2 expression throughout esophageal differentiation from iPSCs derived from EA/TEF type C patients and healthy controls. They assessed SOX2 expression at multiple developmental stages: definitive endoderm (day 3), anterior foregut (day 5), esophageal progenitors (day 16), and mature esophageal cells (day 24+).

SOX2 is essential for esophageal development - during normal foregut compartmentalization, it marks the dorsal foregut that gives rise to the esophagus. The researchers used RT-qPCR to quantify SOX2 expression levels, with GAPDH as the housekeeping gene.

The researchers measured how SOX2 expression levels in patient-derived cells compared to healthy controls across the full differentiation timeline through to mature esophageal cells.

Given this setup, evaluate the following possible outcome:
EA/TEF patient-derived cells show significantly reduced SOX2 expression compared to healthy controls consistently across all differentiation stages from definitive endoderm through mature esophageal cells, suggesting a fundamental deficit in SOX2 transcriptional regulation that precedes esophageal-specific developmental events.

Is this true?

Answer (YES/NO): NO